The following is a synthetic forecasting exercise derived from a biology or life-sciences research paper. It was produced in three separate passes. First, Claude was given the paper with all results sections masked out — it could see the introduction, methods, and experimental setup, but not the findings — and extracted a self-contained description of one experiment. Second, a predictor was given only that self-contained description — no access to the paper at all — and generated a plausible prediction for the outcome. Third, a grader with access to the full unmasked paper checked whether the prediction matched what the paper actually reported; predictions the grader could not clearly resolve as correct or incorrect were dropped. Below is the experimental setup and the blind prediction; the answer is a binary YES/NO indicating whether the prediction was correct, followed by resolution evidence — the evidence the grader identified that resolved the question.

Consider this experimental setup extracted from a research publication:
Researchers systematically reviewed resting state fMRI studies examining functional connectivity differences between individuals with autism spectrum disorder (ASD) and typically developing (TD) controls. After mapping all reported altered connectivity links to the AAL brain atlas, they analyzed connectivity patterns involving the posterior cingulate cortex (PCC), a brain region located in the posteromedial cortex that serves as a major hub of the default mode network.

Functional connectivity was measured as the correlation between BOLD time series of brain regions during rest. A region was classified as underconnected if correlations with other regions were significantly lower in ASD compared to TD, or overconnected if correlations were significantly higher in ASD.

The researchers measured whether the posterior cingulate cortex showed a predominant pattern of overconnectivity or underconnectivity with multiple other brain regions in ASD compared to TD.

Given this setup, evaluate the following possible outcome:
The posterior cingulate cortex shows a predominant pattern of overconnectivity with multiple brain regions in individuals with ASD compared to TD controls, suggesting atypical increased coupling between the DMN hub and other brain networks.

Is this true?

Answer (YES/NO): YES